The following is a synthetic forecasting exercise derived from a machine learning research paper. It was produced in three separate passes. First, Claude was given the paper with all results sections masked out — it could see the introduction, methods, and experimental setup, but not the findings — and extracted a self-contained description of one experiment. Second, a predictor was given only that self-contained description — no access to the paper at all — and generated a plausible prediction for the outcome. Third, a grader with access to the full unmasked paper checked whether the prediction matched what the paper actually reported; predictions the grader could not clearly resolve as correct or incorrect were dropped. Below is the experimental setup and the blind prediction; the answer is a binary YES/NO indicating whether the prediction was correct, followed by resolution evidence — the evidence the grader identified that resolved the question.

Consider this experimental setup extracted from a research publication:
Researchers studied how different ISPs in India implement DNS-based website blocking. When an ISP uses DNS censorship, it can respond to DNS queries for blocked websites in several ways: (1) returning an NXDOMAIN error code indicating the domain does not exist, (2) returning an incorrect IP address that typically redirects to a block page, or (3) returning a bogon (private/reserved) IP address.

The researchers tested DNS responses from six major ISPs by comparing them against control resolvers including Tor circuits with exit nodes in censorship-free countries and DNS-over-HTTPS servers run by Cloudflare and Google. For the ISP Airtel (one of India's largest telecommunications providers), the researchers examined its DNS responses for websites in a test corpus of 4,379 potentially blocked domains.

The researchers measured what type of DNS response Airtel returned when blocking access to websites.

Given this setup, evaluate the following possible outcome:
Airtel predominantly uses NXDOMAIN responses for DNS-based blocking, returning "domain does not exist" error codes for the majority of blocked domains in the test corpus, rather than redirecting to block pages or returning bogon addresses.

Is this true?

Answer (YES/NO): YES